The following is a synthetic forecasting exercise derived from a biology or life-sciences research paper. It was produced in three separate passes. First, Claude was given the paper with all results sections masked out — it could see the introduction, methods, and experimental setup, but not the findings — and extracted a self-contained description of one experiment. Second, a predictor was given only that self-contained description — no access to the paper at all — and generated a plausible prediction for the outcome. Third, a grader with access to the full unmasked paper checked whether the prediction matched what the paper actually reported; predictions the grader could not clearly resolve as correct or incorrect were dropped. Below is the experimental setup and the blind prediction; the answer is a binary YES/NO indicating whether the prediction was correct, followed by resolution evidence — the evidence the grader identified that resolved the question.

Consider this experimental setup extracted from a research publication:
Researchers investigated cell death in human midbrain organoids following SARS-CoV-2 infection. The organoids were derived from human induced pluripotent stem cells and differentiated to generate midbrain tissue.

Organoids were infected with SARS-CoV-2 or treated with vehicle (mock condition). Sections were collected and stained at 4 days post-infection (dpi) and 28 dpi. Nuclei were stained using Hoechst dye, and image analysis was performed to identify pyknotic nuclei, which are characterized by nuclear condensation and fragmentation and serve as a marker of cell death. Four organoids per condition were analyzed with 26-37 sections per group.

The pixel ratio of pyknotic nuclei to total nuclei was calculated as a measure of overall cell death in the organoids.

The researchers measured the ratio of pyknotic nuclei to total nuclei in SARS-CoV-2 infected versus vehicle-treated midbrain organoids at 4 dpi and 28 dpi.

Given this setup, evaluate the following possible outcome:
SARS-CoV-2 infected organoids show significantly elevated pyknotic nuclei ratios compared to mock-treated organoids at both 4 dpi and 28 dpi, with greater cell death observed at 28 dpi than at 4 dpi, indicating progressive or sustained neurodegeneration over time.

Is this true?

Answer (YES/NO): NO